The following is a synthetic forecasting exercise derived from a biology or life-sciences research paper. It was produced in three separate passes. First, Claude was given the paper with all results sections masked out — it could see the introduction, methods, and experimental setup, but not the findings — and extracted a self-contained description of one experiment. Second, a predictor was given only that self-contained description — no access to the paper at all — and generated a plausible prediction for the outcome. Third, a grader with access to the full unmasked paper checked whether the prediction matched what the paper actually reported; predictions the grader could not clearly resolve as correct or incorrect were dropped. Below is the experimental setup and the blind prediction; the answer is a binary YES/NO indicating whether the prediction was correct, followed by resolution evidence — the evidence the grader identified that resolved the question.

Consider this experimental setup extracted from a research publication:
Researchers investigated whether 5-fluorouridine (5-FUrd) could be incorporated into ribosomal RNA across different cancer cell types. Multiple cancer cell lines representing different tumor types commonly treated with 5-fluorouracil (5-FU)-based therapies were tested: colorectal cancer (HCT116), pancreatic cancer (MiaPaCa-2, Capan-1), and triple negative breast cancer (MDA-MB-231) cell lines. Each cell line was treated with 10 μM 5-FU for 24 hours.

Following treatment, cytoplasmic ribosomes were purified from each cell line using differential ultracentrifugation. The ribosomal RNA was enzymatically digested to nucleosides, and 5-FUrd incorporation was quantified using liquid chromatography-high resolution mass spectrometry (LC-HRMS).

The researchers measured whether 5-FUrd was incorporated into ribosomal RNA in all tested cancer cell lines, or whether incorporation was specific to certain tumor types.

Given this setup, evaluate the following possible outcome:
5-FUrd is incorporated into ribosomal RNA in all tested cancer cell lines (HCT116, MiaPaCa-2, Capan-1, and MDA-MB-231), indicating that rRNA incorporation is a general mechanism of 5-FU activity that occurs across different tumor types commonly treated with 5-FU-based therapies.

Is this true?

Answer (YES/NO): YES